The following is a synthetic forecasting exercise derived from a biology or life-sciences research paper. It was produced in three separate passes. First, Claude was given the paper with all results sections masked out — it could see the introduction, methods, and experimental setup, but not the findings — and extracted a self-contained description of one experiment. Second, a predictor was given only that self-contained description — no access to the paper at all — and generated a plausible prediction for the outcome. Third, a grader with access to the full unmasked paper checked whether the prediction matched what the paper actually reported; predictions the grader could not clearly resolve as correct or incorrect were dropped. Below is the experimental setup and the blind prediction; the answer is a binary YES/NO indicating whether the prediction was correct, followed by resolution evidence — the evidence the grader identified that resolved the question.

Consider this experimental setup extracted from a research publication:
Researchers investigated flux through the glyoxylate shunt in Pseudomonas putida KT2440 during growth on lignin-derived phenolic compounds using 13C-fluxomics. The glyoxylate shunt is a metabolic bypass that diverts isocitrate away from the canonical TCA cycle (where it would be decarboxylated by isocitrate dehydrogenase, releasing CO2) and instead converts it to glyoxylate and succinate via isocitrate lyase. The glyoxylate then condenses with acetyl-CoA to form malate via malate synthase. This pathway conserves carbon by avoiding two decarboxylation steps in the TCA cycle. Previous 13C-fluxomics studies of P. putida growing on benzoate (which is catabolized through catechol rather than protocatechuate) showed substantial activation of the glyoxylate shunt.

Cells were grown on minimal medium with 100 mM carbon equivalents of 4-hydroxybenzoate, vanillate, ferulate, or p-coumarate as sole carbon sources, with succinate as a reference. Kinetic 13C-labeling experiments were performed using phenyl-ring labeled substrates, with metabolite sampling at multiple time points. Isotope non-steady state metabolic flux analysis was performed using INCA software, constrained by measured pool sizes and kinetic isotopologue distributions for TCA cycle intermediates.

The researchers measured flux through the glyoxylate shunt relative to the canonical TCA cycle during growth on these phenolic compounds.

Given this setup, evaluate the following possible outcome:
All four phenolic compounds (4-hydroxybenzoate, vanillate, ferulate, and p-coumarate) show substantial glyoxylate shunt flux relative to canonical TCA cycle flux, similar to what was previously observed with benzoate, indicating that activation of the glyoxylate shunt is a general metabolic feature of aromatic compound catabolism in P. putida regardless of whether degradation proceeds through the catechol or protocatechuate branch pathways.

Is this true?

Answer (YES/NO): YES